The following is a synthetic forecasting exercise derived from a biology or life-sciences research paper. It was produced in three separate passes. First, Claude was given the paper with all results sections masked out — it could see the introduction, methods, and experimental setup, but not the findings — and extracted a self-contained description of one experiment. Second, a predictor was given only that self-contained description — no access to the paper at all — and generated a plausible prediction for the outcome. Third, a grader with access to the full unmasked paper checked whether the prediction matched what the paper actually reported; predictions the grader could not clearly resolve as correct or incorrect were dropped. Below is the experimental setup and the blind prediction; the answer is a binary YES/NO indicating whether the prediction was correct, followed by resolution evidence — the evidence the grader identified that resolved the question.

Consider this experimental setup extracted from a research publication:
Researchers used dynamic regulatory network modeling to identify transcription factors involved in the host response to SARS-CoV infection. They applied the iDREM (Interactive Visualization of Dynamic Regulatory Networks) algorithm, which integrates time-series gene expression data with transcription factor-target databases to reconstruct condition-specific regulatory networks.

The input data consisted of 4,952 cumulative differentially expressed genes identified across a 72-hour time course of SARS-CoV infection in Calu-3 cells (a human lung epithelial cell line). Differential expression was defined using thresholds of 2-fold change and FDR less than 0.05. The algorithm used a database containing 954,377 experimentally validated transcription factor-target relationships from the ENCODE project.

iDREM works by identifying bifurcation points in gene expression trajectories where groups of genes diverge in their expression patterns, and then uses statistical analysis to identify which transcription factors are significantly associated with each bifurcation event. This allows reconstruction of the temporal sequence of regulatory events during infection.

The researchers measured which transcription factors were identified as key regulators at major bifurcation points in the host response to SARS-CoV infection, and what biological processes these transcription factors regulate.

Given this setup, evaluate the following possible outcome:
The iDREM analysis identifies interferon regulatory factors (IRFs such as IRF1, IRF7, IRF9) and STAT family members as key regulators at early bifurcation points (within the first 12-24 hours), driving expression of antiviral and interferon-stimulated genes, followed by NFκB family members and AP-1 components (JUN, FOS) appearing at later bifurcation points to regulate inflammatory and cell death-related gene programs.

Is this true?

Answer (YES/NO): NO